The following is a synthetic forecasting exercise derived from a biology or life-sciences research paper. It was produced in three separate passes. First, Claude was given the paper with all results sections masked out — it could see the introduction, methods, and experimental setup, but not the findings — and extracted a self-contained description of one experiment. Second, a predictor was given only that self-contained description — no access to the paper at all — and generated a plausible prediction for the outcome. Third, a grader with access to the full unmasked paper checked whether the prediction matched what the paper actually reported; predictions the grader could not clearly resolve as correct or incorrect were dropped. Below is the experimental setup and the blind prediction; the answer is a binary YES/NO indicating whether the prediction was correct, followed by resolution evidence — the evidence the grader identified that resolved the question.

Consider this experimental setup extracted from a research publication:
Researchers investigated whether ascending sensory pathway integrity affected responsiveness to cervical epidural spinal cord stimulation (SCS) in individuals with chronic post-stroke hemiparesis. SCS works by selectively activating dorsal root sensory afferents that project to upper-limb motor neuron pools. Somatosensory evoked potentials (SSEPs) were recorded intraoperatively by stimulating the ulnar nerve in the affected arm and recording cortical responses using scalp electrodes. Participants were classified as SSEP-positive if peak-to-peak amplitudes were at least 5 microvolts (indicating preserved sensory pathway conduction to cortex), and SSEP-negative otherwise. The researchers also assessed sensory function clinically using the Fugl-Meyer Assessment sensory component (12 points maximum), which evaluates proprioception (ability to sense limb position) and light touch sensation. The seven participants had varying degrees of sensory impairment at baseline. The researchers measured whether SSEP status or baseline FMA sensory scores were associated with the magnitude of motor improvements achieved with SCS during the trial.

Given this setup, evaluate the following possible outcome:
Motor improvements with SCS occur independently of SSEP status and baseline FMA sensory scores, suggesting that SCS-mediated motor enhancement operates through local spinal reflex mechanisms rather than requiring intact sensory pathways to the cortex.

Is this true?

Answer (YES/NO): NO